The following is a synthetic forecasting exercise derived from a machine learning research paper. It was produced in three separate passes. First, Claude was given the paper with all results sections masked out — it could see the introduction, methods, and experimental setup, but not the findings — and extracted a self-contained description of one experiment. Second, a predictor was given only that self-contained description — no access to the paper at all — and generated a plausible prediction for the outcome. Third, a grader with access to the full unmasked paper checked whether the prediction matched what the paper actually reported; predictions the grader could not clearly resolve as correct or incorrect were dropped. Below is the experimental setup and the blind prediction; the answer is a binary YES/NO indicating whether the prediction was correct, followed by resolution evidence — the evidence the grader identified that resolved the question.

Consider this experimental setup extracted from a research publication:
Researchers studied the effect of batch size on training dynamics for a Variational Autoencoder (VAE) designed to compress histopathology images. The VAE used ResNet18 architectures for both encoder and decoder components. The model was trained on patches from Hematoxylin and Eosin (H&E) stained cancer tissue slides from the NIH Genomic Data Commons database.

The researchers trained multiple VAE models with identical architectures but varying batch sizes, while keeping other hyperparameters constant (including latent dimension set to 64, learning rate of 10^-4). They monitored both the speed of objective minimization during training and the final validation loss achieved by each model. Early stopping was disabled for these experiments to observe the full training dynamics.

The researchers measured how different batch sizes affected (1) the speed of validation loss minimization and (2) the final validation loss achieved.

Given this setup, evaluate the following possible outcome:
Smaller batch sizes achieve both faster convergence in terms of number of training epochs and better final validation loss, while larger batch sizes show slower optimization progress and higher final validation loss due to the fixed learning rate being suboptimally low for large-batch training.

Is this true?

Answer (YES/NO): NO